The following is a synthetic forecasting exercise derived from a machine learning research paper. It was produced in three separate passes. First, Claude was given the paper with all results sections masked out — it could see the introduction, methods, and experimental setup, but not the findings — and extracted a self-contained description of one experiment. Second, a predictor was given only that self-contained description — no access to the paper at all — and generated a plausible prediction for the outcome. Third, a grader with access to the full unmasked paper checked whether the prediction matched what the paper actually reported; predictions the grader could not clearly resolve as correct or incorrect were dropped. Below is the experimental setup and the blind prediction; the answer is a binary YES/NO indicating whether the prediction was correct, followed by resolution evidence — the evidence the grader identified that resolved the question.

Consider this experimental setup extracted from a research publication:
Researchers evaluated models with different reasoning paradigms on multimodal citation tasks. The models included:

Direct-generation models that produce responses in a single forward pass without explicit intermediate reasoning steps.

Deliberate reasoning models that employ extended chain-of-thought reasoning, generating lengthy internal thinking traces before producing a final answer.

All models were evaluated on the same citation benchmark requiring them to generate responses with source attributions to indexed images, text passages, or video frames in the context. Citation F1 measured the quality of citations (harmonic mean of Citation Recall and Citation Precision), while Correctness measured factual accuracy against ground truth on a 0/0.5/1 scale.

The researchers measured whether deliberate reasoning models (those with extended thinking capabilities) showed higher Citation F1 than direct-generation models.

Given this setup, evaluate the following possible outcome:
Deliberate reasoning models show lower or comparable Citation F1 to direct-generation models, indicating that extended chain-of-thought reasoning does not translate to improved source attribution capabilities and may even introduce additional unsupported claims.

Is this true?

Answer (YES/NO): NO